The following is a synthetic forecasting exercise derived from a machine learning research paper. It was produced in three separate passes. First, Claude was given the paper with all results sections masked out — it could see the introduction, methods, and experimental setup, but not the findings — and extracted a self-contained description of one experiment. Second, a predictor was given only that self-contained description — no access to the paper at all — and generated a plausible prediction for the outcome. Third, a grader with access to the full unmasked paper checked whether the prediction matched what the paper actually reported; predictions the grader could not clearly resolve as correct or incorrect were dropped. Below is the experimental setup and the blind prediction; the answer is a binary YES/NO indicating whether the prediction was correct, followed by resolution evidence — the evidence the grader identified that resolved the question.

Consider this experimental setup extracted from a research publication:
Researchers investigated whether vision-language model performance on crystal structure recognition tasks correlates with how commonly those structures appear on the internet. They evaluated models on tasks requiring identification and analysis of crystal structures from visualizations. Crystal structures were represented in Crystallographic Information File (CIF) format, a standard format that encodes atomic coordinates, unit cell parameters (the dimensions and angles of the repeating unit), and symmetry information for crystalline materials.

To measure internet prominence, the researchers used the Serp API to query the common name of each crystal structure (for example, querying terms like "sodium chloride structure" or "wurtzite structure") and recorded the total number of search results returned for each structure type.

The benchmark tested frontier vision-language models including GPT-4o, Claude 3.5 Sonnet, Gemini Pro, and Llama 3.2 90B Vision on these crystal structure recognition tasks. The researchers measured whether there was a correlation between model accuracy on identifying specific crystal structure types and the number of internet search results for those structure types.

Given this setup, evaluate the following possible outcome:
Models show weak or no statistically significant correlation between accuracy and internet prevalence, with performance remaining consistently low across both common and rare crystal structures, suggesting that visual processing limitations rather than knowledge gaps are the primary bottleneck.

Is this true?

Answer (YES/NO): NO